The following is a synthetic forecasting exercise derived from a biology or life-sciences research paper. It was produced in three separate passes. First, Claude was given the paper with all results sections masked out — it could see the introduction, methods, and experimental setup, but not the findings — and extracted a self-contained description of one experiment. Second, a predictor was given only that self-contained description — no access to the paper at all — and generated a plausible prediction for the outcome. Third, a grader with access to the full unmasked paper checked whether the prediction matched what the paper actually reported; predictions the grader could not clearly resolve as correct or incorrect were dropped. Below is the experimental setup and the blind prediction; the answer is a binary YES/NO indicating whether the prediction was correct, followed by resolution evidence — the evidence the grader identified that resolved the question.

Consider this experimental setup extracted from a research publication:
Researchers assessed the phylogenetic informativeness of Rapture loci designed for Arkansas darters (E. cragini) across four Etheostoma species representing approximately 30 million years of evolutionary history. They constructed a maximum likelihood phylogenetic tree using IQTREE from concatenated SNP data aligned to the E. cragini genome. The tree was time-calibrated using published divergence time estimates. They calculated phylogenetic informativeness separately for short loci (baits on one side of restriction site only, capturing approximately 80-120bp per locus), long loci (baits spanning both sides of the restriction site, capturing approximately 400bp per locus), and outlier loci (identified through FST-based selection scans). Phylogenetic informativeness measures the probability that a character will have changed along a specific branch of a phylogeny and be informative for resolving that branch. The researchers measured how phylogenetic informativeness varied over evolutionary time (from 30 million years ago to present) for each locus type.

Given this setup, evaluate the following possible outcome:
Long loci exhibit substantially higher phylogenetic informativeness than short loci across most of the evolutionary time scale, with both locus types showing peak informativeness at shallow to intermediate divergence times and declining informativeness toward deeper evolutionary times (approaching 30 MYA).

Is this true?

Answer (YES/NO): NO